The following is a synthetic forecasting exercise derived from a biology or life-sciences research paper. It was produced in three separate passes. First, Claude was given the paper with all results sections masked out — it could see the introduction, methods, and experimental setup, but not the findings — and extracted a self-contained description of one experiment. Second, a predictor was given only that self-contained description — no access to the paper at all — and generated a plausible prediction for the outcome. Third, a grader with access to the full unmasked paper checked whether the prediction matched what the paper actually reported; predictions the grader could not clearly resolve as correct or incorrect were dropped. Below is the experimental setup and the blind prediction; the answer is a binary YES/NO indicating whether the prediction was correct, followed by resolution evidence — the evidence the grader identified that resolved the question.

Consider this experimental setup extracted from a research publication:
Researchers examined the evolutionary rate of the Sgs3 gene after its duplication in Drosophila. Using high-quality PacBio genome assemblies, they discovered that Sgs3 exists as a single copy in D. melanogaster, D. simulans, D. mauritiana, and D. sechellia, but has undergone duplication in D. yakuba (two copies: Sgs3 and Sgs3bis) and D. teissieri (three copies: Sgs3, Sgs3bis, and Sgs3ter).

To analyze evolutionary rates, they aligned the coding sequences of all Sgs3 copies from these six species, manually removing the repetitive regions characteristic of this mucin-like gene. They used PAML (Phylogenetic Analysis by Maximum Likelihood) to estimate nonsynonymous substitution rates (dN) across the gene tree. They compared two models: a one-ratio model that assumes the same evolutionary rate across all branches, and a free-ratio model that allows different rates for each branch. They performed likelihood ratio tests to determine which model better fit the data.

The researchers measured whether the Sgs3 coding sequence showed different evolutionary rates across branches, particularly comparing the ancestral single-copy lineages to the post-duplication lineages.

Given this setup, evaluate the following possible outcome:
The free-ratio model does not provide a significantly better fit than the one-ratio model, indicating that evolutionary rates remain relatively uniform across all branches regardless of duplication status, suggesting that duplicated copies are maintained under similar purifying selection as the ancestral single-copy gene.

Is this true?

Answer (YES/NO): NO